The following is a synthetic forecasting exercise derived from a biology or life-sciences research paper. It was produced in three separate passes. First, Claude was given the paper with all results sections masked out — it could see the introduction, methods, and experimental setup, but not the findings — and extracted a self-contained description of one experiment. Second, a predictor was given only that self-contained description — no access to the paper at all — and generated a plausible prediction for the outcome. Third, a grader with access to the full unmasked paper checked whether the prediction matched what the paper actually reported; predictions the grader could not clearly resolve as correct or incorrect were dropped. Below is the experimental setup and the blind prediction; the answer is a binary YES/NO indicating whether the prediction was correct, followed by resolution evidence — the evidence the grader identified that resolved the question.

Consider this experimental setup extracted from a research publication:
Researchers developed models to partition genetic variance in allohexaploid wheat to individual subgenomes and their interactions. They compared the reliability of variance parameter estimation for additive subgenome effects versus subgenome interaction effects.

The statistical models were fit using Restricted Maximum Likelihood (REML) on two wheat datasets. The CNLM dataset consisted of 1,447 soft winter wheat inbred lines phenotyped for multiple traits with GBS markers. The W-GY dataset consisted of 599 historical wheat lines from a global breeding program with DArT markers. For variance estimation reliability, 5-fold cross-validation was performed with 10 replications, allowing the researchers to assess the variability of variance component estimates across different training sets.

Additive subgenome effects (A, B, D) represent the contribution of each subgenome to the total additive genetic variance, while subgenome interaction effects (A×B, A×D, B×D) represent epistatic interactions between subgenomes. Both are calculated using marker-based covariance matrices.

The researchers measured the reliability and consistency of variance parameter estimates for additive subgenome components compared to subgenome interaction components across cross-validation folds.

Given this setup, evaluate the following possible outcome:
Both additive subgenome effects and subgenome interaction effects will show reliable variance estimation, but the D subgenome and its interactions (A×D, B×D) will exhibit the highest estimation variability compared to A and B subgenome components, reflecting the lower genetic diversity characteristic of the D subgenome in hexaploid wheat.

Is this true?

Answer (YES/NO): NO